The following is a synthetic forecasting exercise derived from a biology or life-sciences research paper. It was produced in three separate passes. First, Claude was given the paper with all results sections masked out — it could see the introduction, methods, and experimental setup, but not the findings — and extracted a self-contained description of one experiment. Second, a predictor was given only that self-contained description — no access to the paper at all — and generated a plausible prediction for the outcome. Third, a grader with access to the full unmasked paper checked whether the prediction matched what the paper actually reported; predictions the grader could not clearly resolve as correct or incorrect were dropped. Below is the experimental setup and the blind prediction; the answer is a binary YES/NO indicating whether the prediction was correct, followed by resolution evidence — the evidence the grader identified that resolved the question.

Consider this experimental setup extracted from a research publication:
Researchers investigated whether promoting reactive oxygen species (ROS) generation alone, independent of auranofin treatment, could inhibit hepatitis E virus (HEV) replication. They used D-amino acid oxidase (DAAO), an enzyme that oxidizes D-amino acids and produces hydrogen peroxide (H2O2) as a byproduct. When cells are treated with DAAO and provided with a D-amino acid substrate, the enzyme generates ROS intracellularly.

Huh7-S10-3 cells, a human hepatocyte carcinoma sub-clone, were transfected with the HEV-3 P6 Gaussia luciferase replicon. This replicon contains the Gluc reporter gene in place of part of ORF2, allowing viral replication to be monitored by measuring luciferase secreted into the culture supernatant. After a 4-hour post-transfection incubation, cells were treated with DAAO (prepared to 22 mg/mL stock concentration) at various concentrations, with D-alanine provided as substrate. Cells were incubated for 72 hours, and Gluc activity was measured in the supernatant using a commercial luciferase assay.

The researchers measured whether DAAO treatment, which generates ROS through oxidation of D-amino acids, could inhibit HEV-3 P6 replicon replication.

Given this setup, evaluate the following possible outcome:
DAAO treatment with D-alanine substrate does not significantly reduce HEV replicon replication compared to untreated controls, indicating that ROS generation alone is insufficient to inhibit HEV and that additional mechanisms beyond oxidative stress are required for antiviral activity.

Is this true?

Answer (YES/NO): NO